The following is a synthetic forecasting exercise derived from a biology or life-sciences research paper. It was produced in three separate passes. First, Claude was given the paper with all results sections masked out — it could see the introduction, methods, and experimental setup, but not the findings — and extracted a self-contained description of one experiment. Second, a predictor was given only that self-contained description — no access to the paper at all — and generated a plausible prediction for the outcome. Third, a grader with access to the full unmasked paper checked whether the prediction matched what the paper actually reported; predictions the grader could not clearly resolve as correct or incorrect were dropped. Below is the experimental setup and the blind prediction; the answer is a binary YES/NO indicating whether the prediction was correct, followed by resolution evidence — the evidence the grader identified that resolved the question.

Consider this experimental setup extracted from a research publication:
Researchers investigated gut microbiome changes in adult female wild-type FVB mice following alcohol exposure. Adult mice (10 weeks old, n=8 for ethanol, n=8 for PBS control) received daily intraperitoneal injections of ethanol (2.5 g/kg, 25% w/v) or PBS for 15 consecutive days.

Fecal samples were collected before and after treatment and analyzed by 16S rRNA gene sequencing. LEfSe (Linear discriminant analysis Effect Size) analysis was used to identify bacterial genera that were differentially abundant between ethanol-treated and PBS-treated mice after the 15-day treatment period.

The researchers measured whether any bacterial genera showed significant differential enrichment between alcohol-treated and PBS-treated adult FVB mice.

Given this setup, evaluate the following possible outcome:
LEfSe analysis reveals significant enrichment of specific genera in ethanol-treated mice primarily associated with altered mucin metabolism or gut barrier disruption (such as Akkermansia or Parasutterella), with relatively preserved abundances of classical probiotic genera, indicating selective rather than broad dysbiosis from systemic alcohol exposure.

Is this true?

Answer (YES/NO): YES